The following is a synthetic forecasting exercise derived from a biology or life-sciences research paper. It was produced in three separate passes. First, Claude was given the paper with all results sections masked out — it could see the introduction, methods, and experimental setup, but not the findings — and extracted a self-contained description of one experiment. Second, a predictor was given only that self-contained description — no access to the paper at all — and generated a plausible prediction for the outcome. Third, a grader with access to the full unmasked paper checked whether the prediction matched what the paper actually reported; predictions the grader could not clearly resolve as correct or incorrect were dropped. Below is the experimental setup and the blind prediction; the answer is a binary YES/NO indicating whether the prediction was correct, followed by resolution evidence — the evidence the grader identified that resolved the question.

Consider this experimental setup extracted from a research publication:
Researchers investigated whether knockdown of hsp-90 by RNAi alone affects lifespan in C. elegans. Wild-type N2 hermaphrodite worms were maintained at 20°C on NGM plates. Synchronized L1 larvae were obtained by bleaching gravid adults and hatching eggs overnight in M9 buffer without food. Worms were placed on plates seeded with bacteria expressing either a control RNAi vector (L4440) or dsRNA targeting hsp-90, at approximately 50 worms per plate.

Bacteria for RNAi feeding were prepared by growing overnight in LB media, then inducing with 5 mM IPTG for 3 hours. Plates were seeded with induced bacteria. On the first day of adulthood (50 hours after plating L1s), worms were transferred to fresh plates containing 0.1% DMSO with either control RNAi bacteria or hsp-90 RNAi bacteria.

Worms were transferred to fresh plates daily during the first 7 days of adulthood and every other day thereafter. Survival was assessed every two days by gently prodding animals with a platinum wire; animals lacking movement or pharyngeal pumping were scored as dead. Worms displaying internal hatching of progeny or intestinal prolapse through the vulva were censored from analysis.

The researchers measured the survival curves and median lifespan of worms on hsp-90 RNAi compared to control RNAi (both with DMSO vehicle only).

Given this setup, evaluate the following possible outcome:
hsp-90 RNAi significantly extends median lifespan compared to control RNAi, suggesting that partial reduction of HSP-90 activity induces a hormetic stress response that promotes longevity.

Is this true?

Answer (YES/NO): NO